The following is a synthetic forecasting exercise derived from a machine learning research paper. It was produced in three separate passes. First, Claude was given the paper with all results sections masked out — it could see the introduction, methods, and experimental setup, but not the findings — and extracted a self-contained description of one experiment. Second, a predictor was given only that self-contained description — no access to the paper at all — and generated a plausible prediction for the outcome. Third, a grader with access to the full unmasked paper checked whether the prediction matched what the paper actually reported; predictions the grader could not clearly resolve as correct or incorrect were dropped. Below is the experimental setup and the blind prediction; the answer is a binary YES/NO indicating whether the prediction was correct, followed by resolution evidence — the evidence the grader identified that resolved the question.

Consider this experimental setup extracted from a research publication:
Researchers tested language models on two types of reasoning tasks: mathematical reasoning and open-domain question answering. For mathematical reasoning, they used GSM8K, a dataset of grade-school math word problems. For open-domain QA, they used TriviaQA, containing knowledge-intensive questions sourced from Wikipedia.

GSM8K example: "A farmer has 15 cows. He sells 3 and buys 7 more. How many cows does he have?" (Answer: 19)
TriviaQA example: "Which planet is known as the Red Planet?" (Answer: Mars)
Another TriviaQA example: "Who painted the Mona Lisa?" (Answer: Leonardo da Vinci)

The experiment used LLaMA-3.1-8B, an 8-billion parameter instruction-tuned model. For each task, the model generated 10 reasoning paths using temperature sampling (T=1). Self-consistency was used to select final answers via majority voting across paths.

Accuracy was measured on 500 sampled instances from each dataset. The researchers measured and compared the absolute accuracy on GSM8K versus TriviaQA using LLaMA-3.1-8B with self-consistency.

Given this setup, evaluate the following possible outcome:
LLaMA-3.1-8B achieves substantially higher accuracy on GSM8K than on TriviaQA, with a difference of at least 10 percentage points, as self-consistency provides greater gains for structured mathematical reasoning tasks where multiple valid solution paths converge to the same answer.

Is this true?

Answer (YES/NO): YES